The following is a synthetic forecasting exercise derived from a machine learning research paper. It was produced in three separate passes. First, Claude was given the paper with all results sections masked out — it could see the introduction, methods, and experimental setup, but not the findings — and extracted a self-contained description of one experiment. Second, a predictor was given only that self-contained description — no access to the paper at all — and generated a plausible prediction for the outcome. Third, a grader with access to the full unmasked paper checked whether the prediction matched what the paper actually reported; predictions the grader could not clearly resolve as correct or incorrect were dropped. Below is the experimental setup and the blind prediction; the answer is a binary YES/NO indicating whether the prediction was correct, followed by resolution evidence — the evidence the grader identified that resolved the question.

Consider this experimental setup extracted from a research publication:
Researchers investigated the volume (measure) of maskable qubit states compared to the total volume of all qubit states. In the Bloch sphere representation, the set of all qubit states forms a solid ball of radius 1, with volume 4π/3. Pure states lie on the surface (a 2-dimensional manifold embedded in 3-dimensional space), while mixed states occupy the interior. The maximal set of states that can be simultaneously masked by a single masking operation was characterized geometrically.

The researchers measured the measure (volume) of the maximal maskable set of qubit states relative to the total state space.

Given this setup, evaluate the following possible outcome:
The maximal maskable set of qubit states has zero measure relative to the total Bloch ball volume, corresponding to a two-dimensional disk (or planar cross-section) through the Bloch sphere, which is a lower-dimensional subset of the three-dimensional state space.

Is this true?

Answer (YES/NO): YES